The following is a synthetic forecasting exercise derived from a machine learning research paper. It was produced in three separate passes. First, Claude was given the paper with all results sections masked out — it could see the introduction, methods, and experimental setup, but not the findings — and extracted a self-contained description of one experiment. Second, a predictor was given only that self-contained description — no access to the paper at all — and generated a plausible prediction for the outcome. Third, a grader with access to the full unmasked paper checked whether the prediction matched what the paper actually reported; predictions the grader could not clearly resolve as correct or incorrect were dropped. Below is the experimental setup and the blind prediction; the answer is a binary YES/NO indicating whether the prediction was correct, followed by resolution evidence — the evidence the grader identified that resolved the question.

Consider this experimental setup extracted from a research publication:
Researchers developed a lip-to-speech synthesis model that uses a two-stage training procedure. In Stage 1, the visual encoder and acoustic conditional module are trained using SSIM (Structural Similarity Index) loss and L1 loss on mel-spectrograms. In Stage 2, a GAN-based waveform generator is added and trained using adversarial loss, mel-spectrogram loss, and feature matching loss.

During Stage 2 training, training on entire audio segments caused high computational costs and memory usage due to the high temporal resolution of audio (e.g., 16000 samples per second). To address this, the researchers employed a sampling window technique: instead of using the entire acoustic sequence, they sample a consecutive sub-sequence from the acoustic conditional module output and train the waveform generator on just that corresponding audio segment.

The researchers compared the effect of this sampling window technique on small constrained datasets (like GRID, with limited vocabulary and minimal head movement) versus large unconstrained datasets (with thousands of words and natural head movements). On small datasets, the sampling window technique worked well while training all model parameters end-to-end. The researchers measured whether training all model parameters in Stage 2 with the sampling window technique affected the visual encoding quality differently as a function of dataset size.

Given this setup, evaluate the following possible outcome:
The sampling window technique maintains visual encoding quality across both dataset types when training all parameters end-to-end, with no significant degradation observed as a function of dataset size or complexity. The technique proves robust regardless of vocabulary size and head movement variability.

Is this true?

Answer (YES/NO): NO